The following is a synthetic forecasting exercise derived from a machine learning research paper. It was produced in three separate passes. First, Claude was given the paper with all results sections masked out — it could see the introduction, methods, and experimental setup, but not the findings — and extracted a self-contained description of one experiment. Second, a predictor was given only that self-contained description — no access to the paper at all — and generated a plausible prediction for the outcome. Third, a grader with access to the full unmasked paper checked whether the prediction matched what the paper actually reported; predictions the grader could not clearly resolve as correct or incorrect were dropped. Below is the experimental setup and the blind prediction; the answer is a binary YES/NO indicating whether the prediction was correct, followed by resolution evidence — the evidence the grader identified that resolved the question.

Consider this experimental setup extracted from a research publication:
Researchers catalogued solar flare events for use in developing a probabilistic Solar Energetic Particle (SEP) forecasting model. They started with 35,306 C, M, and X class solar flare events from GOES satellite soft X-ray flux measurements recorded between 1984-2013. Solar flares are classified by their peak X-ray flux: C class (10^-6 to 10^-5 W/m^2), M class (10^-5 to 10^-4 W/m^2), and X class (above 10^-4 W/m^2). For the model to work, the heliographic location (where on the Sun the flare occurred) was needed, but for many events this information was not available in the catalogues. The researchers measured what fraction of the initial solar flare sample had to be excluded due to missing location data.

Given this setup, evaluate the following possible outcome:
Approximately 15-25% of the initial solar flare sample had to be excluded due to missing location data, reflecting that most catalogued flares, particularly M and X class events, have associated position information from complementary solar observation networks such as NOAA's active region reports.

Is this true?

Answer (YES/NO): NO